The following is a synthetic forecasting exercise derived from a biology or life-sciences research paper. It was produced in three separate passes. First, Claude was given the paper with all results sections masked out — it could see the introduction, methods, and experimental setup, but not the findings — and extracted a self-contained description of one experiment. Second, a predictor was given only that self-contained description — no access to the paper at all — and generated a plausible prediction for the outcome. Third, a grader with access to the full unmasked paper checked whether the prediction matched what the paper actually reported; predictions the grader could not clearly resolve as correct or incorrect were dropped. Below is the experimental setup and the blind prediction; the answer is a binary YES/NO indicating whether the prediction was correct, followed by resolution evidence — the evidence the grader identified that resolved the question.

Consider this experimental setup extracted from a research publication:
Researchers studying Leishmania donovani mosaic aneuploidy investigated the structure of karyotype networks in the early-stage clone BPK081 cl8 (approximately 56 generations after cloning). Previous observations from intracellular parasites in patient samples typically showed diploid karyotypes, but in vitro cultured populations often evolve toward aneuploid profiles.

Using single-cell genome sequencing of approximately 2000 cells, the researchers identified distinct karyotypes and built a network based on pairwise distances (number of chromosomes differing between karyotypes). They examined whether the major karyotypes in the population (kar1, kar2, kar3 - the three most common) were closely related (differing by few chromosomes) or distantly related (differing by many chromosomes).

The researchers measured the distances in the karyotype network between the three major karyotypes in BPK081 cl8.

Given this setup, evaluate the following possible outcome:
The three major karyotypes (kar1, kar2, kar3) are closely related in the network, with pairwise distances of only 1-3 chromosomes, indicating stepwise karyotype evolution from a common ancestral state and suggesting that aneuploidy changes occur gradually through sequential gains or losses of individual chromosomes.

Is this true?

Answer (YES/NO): NO